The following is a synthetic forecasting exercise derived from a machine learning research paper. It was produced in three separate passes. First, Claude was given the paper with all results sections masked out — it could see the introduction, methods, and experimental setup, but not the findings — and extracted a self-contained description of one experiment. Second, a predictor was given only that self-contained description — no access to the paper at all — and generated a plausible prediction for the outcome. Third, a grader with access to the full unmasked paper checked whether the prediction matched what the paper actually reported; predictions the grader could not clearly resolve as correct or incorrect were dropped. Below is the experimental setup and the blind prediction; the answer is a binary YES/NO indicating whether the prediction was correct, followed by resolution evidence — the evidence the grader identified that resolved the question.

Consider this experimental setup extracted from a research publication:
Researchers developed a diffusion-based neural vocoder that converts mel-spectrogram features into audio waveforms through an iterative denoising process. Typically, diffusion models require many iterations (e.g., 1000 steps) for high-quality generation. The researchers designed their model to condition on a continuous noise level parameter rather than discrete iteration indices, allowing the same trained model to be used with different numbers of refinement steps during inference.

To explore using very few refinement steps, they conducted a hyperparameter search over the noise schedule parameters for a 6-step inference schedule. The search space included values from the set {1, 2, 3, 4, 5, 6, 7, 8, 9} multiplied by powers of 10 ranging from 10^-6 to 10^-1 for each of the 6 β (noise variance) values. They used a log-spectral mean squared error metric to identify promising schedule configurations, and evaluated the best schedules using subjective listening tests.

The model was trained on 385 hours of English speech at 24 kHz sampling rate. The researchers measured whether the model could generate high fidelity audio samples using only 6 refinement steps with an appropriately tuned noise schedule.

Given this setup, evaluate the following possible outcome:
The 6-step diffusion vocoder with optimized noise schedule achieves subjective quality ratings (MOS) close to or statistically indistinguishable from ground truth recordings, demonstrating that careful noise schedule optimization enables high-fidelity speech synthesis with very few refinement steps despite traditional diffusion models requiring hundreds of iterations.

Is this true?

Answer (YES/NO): YES